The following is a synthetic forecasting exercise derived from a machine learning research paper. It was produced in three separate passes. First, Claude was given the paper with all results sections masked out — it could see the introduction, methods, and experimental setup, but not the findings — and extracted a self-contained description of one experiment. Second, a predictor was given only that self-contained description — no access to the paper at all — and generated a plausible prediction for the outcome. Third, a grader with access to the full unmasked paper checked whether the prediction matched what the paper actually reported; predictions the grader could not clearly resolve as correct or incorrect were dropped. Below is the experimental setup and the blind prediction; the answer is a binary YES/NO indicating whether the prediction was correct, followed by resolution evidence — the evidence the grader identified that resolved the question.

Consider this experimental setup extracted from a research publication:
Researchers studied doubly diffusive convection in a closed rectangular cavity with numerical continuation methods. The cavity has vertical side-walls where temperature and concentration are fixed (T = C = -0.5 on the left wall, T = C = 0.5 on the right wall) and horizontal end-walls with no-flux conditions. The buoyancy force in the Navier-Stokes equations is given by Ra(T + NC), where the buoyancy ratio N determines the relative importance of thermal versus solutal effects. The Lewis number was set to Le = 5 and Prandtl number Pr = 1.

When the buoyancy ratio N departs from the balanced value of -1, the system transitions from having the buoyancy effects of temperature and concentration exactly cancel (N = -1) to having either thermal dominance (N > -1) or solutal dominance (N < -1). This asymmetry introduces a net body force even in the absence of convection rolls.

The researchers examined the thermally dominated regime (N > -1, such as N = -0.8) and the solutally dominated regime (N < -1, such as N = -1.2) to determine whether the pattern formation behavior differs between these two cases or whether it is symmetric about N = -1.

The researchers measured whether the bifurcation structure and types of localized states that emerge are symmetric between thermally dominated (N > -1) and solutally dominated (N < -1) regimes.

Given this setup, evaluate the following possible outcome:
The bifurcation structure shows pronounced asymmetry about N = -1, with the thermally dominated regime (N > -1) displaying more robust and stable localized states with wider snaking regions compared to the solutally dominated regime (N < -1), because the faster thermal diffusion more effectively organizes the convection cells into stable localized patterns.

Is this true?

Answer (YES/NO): NO